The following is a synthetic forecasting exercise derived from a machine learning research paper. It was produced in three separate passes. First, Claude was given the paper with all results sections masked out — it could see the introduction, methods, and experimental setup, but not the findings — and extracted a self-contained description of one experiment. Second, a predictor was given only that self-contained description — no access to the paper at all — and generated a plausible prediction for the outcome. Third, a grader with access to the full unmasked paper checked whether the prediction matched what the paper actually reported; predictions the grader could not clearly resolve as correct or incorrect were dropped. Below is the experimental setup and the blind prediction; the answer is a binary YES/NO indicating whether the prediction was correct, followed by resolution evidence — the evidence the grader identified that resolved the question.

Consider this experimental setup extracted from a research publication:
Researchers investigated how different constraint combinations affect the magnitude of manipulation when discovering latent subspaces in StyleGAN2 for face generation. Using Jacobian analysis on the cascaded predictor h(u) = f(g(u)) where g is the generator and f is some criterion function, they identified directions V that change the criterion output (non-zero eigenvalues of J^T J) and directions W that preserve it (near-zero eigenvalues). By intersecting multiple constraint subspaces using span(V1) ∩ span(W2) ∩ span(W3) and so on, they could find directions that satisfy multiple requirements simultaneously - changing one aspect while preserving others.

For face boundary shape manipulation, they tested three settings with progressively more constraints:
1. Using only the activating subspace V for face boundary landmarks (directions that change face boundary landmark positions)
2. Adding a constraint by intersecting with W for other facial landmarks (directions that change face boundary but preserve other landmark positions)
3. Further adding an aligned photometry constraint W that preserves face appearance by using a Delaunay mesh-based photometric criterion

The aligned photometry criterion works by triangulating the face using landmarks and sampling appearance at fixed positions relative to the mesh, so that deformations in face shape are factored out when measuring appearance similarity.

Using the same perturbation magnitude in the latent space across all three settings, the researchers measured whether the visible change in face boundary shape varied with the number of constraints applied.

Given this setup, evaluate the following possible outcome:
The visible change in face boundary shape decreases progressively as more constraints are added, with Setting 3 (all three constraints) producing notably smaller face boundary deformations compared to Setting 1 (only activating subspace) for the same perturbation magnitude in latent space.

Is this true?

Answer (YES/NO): YES